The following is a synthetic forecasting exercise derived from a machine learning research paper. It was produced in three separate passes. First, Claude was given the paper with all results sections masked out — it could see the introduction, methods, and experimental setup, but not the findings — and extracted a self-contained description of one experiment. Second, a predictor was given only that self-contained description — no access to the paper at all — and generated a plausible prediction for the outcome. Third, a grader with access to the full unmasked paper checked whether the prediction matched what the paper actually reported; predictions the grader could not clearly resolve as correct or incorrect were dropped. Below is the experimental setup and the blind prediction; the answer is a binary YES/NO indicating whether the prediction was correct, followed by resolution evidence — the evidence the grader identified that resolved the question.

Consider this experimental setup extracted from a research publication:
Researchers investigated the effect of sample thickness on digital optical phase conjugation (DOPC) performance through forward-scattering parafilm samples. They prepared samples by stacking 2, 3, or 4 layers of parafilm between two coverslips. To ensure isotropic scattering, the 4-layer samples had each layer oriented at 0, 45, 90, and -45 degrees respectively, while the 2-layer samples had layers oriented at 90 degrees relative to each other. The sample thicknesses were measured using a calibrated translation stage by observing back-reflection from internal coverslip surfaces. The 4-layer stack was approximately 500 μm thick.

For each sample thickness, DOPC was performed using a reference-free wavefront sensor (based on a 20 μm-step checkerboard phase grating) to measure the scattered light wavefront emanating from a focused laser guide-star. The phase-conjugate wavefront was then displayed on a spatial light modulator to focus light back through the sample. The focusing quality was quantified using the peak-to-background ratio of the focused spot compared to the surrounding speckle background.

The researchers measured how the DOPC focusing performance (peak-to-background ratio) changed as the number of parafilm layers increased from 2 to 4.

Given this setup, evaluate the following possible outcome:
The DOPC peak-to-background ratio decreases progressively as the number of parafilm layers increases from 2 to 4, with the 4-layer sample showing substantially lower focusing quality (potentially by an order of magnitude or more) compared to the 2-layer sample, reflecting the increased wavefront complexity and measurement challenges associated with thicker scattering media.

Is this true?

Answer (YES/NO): NO